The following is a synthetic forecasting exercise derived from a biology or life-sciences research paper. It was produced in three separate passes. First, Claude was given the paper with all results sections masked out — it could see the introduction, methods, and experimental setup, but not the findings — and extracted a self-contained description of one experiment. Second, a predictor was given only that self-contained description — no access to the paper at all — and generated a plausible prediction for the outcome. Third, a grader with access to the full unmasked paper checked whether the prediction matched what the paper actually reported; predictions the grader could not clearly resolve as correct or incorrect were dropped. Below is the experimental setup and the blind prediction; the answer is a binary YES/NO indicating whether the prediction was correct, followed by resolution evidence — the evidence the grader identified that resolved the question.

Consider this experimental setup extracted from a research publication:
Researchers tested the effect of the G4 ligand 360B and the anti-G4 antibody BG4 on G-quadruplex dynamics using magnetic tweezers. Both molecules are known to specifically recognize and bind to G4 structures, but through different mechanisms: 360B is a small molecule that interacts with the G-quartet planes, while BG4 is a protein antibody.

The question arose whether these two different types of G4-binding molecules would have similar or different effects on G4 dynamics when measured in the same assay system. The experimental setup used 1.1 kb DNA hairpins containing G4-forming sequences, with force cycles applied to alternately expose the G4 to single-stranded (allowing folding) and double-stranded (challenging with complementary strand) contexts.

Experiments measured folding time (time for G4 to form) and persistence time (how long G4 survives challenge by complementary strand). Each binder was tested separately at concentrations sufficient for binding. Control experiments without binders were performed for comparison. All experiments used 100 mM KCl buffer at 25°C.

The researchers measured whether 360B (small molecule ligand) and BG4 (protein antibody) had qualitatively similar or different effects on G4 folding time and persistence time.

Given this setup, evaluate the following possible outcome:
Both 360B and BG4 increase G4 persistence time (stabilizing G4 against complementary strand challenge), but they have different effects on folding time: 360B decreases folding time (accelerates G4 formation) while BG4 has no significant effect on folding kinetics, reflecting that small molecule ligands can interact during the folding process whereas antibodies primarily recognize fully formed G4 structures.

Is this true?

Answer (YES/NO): NO